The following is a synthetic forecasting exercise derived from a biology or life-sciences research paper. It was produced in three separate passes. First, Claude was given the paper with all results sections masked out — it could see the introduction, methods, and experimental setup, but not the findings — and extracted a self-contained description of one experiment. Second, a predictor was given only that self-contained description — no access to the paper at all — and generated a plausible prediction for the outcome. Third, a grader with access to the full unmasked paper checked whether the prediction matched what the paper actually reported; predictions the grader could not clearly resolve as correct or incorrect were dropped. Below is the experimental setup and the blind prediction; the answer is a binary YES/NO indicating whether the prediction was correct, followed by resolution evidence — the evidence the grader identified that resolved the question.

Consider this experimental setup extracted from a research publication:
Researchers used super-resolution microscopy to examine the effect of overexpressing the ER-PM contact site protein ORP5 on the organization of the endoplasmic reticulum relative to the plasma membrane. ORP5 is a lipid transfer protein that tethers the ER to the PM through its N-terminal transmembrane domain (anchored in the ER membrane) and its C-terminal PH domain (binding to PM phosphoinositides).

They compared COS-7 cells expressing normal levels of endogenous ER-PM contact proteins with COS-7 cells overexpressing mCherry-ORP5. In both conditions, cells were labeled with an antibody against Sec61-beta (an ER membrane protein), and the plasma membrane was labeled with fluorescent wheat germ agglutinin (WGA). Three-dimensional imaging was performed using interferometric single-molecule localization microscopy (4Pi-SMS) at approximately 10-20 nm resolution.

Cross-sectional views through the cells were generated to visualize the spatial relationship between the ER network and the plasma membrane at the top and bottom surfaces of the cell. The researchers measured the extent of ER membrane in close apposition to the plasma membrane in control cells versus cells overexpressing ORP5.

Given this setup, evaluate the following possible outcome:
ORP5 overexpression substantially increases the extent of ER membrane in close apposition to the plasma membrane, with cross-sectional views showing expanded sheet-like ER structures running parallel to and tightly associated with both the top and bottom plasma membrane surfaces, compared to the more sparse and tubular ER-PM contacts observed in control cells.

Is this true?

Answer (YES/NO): YES